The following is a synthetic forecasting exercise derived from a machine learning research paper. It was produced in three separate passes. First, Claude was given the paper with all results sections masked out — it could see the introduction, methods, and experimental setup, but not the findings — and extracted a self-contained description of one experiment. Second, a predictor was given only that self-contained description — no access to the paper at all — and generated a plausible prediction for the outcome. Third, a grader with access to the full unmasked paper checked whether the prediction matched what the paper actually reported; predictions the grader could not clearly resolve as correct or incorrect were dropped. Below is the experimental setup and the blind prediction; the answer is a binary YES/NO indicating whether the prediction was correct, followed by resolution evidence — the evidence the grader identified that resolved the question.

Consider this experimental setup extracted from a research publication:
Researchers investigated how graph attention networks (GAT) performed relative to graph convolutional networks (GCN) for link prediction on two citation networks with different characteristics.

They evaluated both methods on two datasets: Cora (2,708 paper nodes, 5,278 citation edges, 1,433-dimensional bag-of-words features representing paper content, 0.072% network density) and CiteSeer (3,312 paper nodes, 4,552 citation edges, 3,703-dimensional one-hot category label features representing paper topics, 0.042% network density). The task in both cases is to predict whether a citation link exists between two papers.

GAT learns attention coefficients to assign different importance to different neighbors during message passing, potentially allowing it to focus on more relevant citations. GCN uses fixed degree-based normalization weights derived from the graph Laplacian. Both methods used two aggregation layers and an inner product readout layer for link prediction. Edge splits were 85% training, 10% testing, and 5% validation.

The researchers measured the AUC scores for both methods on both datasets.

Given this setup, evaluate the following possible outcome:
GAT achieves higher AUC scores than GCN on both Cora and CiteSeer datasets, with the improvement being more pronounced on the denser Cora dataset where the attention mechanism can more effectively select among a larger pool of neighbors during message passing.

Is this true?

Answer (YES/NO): NO